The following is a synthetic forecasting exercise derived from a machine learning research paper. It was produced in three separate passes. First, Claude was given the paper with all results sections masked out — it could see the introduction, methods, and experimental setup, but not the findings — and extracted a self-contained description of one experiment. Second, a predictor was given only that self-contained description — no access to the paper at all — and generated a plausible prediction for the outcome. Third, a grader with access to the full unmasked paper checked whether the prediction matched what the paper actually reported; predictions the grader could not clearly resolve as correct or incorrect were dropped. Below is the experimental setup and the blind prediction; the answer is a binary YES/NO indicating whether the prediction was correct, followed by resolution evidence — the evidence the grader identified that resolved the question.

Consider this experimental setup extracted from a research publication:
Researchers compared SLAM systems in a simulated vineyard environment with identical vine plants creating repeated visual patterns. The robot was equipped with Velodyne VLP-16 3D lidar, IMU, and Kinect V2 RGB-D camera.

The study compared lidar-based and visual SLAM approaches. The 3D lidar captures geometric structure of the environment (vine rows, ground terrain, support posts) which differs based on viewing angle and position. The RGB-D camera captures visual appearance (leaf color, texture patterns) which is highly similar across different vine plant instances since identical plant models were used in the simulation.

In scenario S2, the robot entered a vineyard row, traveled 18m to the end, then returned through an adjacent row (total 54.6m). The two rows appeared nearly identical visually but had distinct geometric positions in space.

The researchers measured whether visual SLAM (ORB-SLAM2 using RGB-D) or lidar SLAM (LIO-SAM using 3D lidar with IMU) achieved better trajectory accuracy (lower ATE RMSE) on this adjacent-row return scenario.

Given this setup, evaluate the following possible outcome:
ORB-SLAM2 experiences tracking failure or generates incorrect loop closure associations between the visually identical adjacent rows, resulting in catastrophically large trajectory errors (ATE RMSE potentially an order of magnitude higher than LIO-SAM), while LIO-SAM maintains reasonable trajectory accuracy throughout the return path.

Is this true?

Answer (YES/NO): NO